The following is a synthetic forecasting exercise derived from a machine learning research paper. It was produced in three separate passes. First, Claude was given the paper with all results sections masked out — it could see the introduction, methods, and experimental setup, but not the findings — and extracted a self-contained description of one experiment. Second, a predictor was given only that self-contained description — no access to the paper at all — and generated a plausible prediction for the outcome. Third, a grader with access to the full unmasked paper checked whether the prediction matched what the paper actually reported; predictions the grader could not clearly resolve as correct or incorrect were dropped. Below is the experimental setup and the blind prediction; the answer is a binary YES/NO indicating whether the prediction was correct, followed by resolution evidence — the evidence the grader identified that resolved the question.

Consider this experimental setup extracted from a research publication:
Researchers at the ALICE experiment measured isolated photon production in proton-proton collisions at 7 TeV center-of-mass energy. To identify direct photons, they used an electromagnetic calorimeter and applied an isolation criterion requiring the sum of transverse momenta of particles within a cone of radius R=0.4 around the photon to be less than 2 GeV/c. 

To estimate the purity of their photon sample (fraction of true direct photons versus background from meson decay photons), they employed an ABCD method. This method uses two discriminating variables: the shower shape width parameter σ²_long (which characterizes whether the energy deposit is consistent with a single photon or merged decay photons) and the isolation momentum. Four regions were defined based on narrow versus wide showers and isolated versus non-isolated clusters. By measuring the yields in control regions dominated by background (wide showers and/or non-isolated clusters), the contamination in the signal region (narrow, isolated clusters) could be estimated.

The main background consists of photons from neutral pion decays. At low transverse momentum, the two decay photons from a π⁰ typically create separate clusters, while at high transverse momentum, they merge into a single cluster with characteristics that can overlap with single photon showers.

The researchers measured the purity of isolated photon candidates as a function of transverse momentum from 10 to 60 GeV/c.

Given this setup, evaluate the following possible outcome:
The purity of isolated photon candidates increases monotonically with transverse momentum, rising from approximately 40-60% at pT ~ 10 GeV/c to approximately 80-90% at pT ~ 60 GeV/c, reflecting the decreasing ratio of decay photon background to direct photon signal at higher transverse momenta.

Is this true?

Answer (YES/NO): NO